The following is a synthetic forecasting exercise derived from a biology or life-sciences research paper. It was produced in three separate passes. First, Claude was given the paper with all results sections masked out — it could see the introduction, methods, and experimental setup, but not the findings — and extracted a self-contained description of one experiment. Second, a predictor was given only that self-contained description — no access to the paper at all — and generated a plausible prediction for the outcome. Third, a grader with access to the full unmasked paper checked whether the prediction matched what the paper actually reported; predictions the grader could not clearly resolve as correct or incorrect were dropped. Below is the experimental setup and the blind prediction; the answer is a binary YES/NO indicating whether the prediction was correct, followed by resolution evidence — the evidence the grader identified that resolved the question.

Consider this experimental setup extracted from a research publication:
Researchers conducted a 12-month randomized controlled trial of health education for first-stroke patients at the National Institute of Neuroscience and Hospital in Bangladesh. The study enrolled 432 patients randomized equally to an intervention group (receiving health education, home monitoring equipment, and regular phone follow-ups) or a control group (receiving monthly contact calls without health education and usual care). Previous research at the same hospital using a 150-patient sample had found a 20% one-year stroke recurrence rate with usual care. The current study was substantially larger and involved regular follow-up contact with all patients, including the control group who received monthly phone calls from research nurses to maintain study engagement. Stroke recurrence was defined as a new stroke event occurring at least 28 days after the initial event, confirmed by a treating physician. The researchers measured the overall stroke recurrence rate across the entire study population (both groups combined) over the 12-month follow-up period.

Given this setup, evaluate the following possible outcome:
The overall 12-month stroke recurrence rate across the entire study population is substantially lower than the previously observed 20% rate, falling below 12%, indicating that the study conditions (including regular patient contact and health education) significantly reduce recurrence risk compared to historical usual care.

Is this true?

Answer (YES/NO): YES